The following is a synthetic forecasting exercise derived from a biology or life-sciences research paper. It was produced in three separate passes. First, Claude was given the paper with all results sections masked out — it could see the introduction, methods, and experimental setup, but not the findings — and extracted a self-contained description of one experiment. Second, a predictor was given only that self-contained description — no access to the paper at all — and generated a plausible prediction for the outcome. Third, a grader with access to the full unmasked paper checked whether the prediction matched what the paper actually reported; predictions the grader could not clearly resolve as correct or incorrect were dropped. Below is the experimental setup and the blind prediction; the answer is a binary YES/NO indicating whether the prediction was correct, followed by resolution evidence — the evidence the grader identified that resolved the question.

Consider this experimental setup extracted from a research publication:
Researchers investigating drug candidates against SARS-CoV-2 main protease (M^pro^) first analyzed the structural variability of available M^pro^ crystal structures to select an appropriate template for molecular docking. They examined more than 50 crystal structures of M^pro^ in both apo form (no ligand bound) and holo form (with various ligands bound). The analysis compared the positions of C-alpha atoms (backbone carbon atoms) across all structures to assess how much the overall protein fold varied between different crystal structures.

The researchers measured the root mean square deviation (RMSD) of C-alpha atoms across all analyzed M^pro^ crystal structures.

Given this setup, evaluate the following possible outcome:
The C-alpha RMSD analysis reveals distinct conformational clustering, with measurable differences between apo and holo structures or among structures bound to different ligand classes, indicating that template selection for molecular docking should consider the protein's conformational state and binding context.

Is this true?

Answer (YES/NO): NO